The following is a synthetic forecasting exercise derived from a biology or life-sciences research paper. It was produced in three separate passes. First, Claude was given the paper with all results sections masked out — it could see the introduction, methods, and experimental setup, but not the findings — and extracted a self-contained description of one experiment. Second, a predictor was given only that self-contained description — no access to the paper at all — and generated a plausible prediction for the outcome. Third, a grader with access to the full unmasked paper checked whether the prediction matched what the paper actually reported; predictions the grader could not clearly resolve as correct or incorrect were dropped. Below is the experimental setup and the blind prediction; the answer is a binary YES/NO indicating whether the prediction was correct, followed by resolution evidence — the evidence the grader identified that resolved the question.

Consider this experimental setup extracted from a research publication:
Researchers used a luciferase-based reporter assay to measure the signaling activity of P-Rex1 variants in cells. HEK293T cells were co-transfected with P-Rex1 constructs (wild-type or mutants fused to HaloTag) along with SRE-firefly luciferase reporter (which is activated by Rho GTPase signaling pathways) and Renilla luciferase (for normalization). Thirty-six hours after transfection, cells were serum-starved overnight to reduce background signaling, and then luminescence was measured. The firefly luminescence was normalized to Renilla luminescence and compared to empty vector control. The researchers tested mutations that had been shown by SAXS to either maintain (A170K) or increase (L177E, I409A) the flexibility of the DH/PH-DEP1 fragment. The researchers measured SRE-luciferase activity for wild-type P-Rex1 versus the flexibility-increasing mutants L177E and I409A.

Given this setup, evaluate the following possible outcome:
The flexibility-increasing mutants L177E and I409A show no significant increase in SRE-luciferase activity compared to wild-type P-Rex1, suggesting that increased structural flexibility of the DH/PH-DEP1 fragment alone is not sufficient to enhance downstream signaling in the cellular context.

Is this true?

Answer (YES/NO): NO